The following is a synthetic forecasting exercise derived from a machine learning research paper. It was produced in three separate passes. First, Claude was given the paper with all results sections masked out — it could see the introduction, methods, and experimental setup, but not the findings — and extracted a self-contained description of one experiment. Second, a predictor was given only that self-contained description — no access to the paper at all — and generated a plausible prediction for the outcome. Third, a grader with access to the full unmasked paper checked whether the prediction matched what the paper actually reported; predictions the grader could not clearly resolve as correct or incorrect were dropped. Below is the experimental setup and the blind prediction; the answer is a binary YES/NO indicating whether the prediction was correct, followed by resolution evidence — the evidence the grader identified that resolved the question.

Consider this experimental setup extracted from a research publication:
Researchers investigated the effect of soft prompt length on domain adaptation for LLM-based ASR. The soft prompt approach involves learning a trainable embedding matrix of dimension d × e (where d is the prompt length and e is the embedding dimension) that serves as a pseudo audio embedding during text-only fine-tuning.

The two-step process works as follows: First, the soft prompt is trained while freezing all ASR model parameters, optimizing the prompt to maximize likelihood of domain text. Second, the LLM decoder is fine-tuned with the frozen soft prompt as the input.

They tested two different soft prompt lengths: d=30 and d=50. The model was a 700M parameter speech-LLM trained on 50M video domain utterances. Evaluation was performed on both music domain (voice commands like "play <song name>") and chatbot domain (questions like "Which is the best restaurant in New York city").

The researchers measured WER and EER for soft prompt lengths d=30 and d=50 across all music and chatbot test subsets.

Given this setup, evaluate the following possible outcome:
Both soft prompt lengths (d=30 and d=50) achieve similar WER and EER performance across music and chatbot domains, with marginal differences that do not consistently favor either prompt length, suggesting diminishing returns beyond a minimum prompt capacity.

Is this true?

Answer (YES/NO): NO